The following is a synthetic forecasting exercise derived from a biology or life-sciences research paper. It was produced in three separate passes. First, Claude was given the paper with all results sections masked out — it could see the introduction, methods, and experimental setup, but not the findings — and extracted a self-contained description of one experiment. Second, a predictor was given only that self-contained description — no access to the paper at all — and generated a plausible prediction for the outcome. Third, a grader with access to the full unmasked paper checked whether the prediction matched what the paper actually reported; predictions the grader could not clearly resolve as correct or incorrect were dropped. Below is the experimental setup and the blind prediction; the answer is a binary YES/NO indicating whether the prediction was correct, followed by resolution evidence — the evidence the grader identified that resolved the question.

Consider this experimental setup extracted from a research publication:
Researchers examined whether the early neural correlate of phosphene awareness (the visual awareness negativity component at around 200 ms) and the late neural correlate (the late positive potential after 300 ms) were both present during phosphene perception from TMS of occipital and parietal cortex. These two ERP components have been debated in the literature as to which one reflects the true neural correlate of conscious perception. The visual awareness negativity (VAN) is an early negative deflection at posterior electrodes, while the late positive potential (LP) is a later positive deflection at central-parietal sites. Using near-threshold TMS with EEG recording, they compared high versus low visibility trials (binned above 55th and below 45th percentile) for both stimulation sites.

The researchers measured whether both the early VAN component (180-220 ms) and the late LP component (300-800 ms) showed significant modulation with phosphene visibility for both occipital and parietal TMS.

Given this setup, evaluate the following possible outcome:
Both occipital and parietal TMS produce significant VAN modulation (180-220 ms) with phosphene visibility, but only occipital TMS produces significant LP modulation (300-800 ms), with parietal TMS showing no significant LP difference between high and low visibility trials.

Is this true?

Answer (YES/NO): NO